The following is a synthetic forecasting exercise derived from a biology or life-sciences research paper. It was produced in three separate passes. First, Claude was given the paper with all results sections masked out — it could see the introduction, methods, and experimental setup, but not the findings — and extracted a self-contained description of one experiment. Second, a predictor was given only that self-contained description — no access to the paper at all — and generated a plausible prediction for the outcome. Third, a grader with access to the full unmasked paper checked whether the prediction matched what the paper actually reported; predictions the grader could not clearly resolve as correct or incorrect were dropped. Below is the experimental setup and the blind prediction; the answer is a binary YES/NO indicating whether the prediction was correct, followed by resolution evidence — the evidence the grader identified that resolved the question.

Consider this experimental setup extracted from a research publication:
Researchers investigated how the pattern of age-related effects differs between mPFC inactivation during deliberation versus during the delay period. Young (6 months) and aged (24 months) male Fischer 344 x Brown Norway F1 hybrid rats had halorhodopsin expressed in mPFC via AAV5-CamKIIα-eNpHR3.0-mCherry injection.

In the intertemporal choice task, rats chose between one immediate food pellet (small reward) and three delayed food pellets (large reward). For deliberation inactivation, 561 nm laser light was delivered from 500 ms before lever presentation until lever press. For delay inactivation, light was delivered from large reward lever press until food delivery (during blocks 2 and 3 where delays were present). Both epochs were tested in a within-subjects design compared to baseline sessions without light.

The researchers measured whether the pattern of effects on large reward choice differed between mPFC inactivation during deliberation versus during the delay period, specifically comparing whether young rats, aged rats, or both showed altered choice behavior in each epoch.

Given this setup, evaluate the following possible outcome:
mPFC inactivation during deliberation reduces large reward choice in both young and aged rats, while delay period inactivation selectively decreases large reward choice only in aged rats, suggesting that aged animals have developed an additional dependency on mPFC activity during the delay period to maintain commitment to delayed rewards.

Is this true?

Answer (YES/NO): NO